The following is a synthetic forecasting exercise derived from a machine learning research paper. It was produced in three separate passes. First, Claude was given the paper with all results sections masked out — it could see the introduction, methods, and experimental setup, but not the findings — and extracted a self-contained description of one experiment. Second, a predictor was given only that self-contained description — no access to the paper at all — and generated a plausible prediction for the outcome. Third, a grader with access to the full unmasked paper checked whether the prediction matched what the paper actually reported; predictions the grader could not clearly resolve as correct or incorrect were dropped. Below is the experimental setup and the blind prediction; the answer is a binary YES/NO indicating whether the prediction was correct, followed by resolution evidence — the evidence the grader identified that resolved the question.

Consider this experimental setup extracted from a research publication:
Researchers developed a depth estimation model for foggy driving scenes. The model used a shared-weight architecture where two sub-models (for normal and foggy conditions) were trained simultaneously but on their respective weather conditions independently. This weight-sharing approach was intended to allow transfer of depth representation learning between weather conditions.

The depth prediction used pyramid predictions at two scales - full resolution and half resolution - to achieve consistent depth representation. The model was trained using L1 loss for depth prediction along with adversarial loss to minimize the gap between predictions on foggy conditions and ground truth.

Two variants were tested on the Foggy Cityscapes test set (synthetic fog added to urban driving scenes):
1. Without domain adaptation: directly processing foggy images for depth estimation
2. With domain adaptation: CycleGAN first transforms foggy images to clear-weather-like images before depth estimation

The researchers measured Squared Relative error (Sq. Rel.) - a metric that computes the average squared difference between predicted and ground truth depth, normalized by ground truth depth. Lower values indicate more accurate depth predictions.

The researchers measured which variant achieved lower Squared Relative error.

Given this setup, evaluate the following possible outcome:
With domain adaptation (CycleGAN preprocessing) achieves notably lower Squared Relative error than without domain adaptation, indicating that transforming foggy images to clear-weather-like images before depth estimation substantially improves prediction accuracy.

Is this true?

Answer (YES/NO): NO